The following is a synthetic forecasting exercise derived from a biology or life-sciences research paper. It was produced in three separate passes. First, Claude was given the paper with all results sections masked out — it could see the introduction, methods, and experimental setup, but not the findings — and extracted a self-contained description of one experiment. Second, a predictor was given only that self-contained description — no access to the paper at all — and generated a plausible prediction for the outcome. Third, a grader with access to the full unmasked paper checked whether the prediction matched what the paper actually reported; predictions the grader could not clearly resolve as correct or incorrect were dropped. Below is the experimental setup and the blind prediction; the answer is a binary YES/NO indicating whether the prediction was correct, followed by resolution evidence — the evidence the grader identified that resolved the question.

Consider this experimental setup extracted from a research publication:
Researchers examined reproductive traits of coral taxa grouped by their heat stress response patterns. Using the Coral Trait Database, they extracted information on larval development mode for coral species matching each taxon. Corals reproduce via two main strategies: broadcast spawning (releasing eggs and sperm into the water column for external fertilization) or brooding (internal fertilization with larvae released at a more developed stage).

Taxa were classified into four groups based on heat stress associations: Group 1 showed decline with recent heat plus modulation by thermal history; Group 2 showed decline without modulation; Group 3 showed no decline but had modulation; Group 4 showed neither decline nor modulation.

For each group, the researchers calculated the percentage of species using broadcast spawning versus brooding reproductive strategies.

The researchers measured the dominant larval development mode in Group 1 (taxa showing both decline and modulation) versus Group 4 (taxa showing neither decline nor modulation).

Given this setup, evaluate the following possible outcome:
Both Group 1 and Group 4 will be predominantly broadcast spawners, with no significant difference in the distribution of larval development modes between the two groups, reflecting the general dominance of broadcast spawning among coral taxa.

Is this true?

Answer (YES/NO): YES